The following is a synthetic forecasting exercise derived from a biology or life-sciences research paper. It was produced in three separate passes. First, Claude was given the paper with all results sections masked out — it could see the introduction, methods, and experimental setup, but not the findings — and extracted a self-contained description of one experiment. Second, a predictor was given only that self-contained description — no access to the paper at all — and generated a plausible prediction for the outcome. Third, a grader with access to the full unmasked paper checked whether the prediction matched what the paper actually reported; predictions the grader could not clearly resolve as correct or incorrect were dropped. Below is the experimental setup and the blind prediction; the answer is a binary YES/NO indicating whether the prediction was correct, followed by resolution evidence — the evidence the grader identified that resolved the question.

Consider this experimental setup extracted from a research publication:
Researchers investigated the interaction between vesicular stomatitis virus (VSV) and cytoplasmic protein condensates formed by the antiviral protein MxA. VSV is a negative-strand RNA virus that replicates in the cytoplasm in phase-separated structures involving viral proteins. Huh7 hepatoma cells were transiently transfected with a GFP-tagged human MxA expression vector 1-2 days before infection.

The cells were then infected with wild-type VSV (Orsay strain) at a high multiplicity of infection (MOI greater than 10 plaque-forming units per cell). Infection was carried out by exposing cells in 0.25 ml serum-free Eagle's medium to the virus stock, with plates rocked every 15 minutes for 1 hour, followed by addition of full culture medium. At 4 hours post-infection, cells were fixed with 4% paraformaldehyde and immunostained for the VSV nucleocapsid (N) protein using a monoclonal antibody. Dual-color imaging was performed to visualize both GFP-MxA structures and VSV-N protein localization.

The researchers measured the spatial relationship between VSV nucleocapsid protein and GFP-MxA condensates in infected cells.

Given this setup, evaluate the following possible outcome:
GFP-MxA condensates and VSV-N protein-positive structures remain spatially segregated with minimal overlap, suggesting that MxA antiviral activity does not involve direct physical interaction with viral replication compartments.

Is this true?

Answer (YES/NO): NO